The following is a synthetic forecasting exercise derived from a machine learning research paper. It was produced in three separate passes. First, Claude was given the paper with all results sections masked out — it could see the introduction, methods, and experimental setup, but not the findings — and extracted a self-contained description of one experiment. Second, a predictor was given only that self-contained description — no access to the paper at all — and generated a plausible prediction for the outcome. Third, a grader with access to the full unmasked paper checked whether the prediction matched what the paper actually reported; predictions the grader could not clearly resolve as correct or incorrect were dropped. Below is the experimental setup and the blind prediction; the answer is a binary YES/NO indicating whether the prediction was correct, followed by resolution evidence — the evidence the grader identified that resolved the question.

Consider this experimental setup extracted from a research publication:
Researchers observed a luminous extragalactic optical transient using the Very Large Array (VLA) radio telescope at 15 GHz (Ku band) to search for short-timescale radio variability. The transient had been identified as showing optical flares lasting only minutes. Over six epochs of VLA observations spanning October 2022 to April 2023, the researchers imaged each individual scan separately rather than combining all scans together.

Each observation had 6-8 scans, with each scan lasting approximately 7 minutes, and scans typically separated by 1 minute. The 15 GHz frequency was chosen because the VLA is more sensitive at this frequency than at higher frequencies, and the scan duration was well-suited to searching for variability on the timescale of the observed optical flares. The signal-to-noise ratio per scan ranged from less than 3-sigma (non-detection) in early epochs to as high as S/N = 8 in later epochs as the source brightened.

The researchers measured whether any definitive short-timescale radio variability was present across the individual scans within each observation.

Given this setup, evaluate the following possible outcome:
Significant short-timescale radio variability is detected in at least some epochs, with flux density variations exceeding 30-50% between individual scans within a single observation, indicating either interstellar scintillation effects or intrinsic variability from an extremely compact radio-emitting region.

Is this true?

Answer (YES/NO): NO